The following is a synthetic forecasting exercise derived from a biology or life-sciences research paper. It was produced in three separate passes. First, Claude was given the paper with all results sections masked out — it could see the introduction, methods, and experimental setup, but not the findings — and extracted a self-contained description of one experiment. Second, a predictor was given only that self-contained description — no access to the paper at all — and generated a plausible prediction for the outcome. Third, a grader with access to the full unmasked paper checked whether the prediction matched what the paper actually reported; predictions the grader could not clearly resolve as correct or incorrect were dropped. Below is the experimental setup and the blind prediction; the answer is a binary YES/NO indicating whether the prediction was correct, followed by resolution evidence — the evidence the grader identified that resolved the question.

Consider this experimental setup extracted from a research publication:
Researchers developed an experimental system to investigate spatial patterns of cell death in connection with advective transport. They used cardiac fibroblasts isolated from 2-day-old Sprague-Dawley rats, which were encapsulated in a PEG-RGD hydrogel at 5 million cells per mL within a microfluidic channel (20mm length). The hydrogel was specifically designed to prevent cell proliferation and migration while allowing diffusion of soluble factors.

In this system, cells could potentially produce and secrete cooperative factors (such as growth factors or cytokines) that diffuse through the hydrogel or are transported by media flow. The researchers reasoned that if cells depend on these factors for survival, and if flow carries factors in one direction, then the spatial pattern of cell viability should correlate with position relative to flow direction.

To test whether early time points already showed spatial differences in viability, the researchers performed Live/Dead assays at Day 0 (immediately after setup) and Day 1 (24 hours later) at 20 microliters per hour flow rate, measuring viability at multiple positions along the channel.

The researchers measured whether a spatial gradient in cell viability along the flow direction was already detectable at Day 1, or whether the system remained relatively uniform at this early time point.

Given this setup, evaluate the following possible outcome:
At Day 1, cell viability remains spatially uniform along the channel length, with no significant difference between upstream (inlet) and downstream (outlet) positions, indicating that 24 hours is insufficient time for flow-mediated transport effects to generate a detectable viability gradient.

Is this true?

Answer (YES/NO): NO